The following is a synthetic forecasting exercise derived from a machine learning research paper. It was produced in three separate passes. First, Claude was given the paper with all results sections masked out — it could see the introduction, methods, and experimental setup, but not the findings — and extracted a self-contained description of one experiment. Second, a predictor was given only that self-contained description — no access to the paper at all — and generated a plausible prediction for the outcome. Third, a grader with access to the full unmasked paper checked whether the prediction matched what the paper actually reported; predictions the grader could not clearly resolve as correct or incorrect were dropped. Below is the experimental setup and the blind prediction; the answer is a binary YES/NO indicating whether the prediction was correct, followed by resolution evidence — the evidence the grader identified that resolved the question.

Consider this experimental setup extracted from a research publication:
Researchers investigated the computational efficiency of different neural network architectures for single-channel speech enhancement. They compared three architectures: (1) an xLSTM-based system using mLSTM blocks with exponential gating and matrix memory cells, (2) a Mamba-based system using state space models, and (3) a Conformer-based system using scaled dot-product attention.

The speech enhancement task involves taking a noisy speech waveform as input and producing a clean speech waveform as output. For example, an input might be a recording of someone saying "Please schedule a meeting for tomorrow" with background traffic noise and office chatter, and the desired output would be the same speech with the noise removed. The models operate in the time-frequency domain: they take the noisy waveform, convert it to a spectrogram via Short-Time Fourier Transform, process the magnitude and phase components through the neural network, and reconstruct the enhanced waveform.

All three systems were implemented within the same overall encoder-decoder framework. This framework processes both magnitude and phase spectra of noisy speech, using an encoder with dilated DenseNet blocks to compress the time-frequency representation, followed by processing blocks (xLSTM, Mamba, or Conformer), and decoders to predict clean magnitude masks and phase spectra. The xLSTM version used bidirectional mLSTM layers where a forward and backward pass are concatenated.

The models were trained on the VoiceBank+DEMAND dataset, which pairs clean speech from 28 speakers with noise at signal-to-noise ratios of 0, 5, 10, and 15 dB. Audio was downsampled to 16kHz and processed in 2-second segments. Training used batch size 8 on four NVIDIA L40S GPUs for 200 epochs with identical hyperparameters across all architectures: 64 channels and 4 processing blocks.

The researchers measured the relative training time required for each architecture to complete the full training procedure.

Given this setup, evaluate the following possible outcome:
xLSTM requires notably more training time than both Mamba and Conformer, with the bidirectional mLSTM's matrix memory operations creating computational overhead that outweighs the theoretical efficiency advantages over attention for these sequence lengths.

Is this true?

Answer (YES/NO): YES